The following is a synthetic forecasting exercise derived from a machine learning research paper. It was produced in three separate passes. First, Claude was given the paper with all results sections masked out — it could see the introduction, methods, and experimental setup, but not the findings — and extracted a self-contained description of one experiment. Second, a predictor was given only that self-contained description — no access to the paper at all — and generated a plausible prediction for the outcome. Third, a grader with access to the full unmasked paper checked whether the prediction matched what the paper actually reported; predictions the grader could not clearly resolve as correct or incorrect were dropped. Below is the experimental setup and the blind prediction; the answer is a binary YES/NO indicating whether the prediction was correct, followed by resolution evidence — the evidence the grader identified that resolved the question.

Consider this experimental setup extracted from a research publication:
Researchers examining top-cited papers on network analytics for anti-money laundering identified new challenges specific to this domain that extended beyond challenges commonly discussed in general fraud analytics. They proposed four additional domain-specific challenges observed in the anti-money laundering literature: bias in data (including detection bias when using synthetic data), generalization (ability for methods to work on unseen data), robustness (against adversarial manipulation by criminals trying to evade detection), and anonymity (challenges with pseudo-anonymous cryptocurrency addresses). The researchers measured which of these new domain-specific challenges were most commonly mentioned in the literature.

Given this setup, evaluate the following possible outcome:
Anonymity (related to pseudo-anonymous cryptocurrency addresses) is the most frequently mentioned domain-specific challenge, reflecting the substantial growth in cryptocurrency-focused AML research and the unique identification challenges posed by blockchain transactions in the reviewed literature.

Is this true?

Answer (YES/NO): YES